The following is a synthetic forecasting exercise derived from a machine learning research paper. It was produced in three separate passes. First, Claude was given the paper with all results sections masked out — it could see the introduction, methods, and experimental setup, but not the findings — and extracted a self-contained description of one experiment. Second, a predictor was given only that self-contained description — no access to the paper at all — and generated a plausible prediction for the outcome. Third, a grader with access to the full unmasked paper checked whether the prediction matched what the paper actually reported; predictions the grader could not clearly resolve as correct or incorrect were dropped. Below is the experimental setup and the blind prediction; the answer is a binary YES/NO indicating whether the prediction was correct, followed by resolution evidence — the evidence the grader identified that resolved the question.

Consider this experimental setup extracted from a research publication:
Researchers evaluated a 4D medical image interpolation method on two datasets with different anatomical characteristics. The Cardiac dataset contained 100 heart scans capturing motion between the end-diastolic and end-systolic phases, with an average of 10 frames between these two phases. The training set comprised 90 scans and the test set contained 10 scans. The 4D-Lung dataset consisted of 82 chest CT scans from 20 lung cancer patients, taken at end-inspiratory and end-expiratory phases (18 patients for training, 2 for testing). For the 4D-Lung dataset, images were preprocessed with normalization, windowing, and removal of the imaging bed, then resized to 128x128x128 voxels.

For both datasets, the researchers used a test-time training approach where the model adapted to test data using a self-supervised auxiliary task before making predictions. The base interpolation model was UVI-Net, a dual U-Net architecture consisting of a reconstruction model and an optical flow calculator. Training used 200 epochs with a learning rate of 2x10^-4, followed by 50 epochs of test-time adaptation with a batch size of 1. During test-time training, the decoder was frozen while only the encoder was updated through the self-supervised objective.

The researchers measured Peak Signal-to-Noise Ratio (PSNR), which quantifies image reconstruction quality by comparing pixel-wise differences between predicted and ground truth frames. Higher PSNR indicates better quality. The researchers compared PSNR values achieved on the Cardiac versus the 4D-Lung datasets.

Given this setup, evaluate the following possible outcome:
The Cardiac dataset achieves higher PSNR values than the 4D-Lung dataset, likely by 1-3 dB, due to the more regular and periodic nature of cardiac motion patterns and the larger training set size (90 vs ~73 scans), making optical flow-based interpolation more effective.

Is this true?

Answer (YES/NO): NO